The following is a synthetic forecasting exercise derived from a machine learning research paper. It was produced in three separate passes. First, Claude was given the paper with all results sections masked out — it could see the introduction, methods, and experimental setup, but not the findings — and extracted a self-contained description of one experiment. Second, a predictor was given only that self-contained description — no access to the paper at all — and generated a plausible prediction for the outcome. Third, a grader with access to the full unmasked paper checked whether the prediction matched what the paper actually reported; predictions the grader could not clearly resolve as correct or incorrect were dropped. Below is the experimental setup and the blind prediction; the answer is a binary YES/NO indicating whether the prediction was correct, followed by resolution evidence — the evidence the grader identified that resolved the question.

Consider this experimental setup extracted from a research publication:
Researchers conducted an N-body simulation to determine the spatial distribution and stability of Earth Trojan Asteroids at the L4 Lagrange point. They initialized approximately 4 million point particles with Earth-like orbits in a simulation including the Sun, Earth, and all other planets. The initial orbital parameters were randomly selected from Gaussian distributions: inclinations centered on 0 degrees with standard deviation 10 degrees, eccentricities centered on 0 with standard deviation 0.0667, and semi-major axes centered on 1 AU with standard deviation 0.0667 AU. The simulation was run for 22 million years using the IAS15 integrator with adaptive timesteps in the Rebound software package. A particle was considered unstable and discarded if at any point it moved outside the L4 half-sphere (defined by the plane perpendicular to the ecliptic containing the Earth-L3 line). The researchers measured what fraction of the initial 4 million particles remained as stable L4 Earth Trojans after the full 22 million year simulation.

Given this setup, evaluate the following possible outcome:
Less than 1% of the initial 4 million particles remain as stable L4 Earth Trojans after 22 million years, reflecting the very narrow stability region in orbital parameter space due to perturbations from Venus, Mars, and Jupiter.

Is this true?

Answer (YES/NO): YES